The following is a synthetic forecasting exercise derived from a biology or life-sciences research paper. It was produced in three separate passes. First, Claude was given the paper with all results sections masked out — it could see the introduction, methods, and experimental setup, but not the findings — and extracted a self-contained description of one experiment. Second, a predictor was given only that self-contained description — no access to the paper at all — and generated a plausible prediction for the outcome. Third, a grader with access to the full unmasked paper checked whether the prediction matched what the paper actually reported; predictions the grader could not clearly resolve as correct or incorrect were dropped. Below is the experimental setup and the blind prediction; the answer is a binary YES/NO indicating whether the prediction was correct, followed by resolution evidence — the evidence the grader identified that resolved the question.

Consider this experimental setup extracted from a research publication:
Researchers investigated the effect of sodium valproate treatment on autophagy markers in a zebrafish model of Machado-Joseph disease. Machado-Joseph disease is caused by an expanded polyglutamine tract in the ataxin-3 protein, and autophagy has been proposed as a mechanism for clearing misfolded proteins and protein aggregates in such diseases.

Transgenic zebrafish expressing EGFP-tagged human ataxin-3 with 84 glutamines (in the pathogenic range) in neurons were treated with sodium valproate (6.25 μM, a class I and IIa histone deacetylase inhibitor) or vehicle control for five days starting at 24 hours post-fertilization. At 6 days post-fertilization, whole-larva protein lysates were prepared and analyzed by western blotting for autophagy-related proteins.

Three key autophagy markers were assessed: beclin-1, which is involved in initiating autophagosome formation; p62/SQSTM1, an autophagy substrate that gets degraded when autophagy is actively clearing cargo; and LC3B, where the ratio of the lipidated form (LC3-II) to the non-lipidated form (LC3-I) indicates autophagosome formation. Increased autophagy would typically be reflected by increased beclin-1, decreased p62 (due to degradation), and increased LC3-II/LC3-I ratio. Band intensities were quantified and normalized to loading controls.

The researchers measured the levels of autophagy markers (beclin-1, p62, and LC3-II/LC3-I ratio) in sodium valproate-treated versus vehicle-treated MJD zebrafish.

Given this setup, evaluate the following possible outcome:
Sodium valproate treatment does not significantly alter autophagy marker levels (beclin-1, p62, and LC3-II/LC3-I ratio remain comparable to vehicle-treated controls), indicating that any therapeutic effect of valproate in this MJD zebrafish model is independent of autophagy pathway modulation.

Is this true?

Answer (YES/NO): NO